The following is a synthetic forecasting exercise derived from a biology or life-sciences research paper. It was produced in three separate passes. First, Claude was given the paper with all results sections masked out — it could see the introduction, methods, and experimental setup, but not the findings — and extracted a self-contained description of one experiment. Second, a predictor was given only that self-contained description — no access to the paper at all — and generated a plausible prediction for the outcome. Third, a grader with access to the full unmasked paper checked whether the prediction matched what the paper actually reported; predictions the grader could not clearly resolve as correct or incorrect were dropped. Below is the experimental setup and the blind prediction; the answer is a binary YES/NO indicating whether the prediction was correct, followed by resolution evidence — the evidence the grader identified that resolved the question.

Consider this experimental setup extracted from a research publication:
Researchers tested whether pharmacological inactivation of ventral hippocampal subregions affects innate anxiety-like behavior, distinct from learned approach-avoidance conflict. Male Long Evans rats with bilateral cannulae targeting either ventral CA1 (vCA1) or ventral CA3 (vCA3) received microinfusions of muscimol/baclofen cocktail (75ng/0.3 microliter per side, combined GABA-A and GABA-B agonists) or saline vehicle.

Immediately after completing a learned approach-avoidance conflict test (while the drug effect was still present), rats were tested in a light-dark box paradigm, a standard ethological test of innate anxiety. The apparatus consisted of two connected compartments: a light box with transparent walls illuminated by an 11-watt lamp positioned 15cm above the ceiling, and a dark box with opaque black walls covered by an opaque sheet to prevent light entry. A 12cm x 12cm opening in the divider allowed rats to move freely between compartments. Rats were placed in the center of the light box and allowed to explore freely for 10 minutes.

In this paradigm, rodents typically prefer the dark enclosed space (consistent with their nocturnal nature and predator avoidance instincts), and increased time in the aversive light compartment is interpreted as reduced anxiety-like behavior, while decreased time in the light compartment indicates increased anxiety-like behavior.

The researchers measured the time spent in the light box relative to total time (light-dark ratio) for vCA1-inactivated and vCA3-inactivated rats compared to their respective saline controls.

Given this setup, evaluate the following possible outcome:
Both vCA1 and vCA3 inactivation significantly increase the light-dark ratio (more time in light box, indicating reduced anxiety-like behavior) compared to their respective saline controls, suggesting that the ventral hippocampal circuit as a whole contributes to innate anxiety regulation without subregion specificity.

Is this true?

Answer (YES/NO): YES